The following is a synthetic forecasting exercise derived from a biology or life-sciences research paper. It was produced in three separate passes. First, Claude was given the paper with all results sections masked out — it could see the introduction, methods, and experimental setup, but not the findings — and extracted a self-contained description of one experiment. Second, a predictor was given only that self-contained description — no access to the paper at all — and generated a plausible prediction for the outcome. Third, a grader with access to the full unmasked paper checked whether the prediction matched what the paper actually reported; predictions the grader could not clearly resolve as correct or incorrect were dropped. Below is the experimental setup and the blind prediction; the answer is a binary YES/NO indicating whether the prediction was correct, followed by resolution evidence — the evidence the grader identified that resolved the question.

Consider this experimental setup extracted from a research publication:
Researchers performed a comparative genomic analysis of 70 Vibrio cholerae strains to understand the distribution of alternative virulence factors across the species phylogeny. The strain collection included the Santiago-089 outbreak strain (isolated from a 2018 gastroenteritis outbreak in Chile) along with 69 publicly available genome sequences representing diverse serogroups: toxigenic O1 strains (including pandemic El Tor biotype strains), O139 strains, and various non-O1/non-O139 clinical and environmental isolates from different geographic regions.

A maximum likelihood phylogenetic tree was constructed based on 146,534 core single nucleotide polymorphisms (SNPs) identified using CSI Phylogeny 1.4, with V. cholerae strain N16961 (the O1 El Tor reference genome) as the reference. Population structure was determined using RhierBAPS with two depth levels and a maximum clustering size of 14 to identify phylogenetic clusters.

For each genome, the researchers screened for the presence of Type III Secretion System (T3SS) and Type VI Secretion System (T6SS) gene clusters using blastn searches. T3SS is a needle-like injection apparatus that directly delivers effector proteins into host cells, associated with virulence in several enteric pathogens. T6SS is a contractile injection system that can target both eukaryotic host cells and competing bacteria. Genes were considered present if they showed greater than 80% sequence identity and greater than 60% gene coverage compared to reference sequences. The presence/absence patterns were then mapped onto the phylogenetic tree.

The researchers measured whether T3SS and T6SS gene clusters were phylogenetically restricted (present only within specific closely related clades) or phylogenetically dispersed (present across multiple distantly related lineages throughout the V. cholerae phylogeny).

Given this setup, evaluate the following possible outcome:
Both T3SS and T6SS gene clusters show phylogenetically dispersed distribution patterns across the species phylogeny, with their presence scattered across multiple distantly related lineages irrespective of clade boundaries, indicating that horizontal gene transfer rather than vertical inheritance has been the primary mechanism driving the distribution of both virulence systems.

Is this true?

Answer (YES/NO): NO